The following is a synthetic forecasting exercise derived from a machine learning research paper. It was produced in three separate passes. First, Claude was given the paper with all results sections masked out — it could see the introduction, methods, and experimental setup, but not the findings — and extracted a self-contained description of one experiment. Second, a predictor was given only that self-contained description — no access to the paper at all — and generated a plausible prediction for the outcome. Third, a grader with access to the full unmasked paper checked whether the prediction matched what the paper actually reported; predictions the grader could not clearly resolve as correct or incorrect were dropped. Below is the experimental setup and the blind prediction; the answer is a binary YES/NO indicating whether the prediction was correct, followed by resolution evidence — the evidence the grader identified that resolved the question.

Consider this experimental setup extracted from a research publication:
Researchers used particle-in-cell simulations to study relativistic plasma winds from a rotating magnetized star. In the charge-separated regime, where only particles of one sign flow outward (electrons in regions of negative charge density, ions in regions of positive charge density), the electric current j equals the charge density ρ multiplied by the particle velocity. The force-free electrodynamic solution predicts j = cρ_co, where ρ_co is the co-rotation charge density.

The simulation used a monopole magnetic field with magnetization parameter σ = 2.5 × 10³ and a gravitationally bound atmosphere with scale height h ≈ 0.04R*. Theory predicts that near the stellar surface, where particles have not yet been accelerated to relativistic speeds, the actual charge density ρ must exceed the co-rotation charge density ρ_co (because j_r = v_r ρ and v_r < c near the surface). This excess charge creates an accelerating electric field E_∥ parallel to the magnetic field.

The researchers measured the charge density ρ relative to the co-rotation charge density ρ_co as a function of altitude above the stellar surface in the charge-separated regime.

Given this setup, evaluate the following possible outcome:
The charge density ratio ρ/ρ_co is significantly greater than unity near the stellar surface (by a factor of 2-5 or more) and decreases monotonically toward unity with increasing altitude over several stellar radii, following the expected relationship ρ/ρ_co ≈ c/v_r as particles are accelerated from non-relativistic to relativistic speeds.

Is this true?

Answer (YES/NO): NO